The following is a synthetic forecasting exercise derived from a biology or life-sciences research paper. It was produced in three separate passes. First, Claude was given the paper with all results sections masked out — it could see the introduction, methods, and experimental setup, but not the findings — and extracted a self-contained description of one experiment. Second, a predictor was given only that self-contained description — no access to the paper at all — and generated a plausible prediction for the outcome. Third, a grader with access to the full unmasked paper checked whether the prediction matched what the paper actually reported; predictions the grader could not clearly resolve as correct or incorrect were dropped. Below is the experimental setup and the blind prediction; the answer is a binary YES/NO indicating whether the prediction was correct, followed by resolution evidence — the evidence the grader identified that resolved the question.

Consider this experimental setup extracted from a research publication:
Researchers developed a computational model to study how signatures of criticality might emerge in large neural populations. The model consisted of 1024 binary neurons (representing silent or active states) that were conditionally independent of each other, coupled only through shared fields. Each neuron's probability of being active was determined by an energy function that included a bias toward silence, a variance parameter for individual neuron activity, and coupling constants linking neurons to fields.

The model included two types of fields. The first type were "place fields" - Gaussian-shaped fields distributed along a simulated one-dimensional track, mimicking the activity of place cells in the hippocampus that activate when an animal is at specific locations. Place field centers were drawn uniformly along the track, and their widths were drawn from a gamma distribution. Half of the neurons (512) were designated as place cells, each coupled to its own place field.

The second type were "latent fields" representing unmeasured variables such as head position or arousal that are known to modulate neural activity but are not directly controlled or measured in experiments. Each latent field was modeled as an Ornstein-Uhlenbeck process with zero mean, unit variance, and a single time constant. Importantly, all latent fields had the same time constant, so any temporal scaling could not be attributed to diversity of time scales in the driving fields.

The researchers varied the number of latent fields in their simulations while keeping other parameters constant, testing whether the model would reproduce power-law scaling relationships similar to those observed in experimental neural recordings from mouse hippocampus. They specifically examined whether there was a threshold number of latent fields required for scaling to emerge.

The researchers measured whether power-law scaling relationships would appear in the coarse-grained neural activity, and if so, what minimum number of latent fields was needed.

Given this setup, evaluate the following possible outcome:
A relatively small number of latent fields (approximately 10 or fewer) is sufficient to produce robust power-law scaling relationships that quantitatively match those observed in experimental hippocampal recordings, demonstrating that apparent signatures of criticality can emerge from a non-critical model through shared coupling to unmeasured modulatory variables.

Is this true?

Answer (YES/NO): YES